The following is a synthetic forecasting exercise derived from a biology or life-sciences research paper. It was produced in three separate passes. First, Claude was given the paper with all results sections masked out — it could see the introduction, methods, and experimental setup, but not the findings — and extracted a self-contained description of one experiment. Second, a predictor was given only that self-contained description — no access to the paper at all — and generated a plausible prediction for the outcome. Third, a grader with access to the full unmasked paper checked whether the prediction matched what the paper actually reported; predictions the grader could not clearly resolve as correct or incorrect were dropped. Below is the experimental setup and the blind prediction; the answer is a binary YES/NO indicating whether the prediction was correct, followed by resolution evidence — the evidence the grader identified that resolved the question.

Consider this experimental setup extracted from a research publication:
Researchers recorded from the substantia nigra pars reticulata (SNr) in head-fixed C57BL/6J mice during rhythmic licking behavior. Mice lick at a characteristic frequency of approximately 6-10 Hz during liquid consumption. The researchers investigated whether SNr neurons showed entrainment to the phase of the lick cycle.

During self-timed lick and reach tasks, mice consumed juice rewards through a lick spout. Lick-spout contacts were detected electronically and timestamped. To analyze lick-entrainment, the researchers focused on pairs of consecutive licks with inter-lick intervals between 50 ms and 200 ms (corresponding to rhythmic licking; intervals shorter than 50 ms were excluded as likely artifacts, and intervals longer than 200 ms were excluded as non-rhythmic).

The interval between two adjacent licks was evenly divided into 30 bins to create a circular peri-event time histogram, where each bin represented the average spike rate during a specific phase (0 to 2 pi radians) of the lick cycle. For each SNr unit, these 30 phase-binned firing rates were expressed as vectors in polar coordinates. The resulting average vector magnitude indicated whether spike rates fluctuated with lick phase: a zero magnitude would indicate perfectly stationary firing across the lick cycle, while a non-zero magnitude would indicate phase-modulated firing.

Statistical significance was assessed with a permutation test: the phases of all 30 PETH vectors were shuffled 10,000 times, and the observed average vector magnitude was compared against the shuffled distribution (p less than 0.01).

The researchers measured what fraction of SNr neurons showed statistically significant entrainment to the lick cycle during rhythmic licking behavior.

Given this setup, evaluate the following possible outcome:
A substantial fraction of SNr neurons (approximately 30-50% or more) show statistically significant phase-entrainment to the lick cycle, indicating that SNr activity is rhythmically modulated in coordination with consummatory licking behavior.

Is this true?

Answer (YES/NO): YES